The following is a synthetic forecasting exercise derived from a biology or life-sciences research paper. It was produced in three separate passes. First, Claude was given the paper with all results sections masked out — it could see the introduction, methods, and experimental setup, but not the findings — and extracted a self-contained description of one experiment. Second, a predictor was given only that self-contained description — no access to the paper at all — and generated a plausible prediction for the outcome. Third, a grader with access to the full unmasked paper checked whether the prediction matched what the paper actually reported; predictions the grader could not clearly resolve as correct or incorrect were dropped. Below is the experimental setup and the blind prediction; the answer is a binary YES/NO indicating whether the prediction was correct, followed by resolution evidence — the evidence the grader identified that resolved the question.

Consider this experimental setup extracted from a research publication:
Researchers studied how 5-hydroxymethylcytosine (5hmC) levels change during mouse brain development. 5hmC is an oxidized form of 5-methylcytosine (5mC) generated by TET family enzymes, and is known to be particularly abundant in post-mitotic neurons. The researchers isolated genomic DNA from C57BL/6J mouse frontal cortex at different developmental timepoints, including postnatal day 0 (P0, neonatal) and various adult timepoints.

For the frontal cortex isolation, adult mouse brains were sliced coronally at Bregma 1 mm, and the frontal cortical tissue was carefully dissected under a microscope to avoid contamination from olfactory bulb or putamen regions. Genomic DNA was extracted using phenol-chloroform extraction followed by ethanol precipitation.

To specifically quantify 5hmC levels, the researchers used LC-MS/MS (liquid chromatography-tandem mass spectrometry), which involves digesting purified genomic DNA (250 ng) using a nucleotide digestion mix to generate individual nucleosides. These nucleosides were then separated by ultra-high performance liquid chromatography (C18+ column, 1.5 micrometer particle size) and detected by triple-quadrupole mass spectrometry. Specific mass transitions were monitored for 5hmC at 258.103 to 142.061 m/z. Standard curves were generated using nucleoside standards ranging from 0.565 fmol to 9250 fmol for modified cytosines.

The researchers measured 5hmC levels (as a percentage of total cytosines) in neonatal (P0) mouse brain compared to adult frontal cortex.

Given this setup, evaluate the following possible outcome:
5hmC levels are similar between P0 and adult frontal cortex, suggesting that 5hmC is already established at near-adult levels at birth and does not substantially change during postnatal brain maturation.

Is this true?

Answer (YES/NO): NO